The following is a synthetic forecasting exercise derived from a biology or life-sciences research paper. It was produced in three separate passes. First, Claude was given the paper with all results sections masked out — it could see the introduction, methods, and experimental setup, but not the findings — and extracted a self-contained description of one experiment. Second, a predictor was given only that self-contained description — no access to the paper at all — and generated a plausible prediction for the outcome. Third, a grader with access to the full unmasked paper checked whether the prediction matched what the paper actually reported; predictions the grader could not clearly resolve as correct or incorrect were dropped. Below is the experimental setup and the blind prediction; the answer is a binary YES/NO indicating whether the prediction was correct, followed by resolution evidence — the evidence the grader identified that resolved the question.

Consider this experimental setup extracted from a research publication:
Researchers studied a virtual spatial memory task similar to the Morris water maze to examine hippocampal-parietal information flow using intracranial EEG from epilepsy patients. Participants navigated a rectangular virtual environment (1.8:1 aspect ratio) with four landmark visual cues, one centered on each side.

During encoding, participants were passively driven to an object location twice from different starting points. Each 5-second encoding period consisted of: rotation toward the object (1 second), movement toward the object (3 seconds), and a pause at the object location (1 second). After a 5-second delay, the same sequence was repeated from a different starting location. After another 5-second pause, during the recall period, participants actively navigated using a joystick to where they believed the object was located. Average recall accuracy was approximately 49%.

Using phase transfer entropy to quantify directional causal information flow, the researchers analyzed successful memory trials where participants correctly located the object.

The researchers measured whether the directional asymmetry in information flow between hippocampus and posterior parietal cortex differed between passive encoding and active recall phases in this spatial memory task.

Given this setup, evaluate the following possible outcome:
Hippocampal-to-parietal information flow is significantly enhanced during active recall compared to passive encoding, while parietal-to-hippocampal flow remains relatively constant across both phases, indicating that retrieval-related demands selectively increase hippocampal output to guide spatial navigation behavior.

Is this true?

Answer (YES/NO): NO